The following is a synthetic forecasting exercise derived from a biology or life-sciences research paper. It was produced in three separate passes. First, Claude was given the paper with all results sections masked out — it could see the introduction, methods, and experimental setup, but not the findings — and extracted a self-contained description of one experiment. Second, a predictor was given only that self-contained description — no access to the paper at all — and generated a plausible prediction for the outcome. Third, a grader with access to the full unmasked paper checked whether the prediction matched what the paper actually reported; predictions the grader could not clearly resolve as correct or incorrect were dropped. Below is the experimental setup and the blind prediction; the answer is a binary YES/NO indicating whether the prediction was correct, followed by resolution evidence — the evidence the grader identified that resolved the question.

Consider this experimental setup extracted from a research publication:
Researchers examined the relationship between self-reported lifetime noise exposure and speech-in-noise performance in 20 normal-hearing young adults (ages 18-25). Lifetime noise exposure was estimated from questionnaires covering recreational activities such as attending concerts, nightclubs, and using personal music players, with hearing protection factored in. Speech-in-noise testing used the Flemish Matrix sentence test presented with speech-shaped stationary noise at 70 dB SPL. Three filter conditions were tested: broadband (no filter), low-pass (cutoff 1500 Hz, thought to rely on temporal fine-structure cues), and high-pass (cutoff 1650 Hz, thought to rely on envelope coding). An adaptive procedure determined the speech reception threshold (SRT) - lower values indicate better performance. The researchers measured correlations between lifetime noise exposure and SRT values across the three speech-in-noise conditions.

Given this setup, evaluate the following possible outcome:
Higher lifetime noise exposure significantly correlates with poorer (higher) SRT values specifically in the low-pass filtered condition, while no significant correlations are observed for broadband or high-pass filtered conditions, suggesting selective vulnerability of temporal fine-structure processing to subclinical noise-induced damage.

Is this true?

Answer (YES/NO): NO